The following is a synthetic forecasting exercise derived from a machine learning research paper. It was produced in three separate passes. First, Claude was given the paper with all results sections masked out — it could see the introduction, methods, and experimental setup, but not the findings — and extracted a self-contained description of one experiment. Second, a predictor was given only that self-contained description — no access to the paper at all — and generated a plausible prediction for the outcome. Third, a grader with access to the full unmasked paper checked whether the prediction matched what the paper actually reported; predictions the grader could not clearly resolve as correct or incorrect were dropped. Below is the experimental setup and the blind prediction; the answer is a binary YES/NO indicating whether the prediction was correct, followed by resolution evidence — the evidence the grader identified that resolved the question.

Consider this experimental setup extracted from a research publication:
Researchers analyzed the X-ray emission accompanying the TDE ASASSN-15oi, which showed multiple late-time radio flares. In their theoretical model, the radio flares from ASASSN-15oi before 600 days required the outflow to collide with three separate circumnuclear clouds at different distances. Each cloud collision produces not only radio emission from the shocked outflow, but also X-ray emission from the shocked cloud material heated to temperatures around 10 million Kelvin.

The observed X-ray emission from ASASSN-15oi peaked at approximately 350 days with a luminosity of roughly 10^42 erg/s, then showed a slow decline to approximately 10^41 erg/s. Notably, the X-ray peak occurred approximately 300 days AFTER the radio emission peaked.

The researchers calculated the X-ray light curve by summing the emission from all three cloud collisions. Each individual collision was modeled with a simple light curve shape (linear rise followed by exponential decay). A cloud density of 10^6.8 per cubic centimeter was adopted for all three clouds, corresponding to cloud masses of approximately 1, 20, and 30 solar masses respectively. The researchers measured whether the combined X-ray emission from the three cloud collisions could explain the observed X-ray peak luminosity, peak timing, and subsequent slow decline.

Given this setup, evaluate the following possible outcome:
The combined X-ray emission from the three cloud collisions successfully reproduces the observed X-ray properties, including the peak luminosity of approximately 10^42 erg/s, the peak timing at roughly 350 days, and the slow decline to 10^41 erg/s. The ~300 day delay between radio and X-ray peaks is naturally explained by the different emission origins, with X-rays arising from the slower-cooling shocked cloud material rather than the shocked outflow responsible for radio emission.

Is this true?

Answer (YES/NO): YES